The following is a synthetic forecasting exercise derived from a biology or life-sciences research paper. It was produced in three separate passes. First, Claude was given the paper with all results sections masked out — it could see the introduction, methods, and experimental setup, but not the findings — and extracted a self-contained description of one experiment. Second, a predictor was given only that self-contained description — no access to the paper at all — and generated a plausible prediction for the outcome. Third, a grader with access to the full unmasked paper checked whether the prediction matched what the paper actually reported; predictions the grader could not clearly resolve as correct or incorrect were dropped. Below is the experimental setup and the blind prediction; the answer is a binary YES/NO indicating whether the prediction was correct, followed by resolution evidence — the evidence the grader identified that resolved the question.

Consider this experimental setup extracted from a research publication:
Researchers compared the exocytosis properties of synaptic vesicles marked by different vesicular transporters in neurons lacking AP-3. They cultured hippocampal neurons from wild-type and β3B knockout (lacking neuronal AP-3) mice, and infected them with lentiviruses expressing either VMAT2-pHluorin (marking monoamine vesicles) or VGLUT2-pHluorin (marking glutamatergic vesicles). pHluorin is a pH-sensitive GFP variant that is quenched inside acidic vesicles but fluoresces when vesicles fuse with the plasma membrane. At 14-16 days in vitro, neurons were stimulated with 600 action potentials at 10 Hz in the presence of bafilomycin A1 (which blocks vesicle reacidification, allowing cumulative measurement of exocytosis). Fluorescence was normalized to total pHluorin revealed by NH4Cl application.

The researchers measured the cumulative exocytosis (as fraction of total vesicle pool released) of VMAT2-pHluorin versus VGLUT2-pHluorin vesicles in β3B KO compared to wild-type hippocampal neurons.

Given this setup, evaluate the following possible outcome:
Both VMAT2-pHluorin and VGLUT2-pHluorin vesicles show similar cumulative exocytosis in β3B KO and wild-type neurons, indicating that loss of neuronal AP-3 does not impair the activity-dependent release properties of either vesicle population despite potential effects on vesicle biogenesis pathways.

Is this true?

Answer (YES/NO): NO